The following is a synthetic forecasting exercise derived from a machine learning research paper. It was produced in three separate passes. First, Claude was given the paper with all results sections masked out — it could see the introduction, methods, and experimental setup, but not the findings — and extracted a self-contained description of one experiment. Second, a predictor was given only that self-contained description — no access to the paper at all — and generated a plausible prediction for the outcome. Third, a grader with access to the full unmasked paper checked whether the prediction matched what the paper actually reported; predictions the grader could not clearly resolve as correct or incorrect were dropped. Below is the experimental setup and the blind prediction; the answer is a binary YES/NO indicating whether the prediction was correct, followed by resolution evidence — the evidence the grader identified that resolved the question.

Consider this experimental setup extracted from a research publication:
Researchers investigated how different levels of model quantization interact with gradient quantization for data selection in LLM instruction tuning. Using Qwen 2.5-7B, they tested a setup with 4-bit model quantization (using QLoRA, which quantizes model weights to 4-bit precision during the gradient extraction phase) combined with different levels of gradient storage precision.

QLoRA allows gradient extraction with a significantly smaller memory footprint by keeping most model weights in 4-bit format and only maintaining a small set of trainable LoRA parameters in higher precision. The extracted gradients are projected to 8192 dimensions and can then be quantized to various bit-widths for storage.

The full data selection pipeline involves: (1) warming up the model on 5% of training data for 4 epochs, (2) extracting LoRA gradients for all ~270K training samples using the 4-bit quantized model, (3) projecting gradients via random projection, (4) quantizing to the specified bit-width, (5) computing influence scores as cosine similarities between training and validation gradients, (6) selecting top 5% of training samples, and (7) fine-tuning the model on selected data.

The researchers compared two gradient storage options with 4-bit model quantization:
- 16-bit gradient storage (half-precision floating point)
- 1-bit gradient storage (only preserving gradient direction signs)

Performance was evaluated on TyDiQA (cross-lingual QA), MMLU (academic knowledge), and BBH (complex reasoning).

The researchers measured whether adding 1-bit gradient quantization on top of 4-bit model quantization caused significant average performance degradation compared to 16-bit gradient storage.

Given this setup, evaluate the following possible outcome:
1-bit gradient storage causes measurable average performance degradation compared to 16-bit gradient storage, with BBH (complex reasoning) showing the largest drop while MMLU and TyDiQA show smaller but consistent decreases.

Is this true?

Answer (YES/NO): YES